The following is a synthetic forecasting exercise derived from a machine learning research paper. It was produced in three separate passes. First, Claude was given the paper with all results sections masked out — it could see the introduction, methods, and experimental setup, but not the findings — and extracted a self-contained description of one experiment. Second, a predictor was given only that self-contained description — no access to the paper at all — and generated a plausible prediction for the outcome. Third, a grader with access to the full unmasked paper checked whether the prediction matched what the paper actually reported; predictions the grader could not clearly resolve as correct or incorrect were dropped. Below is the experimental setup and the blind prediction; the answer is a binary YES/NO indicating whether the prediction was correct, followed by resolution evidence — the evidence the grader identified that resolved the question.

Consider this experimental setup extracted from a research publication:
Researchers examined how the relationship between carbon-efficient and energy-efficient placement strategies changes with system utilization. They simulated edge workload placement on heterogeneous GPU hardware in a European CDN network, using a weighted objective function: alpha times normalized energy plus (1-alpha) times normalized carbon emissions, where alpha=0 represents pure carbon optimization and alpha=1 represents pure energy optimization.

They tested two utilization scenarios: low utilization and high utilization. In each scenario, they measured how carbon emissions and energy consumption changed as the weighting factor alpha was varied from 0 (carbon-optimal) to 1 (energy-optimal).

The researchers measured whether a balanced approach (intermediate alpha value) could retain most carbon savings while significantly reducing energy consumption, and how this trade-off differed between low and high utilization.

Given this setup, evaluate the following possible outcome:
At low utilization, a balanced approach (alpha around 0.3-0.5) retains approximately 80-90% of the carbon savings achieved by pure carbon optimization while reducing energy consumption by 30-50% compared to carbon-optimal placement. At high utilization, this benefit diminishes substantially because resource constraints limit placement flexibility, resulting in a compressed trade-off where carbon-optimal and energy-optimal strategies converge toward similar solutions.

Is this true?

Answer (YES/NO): NO